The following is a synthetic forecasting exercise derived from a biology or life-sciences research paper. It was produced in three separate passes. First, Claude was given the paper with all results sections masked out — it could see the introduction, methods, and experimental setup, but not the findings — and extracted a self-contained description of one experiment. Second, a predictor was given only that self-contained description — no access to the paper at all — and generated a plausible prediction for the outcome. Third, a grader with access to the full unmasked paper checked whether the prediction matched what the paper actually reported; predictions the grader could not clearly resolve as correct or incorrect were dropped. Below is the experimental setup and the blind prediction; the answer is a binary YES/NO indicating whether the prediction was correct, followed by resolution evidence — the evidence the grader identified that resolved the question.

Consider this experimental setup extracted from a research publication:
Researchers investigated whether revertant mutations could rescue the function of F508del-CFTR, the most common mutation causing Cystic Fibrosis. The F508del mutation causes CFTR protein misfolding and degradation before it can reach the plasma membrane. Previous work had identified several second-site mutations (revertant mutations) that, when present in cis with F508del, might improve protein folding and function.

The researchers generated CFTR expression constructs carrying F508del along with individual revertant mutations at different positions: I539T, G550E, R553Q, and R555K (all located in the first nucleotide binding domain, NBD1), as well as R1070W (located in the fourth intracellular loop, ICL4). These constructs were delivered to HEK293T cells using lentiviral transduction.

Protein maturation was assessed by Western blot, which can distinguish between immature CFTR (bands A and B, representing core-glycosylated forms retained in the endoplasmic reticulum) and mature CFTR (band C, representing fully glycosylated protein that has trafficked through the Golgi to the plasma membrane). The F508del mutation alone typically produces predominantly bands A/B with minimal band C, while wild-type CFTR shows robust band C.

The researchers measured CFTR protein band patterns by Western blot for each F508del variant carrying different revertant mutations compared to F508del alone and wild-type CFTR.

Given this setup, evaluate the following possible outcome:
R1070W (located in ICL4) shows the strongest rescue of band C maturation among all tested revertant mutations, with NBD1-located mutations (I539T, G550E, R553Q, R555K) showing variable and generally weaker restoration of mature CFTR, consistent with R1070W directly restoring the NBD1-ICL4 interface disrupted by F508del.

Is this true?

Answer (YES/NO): NO